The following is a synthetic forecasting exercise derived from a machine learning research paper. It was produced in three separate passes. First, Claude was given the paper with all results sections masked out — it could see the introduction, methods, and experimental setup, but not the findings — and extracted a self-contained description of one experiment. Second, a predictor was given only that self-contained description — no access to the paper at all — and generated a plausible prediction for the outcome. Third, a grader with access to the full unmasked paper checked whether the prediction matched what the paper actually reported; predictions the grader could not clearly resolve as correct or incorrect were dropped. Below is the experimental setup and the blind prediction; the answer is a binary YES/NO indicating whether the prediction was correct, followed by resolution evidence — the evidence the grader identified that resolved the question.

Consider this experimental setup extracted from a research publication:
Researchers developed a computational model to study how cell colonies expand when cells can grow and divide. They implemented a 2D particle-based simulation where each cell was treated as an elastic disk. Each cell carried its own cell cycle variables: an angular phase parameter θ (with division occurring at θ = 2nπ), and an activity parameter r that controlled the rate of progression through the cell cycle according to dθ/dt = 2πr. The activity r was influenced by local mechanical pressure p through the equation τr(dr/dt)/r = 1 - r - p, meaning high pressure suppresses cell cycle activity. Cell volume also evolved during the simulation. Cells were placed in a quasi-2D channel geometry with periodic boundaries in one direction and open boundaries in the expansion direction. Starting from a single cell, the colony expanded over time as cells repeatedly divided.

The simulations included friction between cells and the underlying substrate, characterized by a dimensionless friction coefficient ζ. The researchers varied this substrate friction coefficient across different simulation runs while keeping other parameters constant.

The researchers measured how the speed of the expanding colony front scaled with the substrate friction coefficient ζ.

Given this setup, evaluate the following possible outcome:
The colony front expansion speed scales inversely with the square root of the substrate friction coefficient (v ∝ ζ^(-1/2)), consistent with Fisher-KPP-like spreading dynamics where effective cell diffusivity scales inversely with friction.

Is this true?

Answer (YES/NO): YES